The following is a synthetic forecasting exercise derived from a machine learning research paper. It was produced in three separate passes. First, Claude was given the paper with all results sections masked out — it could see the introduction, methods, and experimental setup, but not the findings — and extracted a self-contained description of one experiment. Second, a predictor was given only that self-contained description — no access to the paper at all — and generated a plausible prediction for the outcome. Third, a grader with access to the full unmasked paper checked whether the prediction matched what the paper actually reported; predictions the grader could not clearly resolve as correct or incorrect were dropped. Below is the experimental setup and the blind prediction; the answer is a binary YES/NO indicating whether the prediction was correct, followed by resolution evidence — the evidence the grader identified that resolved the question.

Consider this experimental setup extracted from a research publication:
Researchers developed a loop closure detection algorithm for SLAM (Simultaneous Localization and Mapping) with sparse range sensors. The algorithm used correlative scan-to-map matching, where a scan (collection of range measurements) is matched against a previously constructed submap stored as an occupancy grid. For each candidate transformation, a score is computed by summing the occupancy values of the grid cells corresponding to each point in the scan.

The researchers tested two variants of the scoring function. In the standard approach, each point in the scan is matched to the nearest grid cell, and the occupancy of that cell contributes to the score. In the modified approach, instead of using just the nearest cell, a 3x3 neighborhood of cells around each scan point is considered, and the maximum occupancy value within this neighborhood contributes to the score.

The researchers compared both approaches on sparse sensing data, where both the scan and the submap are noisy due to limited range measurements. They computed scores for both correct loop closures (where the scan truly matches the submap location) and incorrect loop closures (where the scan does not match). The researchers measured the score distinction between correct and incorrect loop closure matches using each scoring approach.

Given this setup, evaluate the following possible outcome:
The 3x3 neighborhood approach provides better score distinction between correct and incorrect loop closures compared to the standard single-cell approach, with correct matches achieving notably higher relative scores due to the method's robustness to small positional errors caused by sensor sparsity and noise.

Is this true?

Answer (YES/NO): YES